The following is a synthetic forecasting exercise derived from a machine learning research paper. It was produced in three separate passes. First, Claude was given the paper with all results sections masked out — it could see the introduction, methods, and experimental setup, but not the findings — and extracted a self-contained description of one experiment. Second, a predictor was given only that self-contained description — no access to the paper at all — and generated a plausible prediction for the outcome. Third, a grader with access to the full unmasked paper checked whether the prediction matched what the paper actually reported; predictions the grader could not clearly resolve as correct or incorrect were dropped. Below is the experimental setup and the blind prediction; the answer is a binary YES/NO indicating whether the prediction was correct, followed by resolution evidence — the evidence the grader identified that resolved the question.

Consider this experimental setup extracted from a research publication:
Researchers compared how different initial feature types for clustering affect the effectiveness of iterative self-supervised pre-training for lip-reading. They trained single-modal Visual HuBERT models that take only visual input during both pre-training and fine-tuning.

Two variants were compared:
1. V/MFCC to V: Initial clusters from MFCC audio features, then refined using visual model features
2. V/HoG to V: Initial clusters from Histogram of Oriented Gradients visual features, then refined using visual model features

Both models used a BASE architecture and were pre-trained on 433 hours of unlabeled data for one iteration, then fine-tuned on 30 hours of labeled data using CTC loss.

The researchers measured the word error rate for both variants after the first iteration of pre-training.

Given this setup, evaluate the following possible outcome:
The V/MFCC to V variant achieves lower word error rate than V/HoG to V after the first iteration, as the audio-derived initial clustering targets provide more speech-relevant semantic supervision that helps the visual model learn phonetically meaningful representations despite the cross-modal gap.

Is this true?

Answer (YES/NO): YES